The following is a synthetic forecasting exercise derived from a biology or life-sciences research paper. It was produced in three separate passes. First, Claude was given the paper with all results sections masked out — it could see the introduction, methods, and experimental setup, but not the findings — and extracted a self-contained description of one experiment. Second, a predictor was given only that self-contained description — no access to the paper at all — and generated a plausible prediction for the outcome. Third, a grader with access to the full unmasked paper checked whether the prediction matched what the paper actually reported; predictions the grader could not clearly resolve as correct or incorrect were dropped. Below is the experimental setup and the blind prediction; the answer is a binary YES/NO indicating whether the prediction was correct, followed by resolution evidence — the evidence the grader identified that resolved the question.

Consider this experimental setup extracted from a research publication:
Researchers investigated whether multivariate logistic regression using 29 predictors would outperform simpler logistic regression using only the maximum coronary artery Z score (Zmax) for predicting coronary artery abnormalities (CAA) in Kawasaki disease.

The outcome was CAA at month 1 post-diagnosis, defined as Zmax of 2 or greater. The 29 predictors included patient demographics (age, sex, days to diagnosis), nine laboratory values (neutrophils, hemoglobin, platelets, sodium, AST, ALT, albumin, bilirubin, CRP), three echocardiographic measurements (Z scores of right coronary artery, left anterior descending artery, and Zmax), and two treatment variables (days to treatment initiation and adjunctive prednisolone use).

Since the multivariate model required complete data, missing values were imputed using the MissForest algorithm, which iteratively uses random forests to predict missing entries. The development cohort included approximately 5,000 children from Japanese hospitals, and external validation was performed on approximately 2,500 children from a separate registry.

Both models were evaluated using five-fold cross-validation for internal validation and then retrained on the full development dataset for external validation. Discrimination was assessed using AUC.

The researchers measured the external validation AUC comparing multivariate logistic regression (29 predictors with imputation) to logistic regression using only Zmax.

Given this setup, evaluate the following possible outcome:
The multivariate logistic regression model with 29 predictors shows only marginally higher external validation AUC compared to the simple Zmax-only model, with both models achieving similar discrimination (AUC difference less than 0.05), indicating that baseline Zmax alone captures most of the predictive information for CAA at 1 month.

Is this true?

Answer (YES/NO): NO